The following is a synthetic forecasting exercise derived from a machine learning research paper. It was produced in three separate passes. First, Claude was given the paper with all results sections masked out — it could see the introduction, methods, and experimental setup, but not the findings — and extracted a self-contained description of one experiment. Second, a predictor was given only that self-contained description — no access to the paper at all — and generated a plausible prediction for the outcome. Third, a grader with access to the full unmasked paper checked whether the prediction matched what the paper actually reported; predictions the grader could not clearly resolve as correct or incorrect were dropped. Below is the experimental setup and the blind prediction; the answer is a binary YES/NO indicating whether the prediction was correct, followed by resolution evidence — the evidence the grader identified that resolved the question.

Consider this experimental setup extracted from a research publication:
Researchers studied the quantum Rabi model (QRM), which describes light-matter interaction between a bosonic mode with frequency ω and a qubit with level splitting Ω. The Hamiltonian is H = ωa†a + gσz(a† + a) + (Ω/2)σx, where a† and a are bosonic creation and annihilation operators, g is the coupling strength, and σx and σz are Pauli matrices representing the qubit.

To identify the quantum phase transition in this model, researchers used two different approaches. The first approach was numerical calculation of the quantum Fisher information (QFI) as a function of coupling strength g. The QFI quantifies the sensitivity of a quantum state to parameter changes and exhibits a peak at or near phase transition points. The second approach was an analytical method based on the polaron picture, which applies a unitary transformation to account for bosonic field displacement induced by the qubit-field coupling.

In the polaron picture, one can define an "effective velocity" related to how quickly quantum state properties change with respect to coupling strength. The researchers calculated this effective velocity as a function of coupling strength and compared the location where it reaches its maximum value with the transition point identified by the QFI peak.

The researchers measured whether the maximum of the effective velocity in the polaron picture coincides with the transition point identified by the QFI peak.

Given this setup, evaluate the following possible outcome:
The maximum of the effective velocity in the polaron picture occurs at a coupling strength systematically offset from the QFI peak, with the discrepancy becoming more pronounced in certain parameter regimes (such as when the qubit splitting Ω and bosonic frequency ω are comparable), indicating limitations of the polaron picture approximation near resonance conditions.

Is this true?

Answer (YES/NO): NO